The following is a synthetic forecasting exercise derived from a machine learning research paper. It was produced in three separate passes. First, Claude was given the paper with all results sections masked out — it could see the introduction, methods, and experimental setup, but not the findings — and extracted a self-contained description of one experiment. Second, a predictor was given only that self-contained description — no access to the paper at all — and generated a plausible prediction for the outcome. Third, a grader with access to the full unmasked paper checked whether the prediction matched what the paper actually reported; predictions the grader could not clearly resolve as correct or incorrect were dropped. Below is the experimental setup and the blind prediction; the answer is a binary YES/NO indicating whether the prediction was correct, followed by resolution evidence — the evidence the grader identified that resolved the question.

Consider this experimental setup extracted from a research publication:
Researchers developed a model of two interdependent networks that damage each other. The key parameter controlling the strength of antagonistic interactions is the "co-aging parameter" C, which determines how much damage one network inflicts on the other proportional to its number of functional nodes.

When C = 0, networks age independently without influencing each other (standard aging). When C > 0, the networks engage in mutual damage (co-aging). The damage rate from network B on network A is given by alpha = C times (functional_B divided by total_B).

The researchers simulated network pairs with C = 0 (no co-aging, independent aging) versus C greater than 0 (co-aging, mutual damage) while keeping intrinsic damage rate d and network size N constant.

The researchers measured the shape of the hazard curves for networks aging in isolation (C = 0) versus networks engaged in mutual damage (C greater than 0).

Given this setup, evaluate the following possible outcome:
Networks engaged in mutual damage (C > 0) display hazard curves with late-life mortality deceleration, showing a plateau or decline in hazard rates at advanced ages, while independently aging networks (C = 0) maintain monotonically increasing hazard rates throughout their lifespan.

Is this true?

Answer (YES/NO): NO